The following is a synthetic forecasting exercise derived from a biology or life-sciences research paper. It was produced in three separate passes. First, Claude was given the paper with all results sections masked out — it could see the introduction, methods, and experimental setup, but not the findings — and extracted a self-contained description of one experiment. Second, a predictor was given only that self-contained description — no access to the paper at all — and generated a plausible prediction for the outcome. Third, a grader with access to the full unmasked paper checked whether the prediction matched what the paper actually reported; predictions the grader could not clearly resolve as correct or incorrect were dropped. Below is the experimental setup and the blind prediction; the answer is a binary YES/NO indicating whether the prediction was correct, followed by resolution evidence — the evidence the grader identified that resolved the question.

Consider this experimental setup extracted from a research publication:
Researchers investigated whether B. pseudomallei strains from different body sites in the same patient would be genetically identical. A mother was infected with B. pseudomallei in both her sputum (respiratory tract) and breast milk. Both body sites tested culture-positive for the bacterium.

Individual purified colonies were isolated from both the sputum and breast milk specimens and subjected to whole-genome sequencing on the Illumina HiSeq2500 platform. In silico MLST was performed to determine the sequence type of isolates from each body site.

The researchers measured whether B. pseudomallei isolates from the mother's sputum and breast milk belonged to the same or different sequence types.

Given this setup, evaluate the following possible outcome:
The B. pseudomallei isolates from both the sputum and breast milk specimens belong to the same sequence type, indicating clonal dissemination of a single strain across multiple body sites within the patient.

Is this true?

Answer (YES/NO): NO